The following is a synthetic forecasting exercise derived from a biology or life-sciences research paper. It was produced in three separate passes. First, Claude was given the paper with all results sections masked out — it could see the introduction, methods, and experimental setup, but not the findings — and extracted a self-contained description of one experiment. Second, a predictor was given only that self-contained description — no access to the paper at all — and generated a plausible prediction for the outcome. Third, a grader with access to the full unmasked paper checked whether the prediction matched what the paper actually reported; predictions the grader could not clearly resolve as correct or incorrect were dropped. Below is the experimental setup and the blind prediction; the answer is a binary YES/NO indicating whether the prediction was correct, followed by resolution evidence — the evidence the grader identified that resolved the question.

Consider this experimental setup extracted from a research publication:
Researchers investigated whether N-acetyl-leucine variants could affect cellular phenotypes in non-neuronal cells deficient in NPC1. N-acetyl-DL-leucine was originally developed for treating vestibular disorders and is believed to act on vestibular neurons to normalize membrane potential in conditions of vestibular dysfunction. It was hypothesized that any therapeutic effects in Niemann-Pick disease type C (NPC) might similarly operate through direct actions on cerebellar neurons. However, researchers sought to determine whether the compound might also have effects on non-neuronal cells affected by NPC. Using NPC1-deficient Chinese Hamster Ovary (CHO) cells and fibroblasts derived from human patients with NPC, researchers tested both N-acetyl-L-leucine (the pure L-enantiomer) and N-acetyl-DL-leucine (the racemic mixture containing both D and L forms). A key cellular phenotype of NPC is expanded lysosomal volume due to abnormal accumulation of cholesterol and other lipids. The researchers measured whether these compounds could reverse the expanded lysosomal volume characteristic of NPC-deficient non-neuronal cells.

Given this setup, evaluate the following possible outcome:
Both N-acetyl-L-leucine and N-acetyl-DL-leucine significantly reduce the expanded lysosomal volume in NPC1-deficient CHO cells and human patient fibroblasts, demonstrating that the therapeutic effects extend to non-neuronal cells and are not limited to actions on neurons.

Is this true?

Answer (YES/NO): YES